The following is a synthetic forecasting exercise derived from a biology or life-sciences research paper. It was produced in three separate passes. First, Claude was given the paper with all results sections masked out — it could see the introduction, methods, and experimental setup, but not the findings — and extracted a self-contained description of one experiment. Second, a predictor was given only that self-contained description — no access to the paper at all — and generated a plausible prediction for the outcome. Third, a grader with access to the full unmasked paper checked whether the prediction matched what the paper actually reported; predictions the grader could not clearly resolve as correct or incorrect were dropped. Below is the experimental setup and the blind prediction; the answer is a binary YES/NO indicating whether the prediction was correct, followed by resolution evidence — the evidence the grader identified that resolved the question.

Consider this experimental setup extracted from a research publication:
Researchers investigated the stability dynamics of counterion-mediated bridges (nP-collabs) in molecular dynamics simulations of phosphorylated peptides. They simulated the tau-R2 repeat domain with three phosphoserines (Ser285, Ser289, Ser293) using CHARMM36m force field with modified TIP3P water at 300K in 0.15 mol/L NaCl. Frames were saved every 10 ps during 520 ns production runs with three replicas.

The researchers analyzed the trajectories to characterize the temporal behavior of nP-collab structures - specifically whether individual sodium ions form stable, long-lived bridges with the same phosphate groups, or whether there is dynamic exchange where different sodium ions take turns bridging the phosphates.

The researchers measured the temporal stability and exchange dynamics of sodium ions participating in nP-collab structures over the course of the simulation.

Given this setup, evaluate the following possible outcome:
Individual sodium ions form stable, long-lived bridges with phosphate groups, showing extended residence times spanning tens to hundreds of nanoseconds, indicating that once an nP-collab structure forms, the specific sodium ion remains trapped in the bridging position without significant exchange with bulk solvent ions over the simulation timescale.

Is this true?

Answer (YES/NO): NO